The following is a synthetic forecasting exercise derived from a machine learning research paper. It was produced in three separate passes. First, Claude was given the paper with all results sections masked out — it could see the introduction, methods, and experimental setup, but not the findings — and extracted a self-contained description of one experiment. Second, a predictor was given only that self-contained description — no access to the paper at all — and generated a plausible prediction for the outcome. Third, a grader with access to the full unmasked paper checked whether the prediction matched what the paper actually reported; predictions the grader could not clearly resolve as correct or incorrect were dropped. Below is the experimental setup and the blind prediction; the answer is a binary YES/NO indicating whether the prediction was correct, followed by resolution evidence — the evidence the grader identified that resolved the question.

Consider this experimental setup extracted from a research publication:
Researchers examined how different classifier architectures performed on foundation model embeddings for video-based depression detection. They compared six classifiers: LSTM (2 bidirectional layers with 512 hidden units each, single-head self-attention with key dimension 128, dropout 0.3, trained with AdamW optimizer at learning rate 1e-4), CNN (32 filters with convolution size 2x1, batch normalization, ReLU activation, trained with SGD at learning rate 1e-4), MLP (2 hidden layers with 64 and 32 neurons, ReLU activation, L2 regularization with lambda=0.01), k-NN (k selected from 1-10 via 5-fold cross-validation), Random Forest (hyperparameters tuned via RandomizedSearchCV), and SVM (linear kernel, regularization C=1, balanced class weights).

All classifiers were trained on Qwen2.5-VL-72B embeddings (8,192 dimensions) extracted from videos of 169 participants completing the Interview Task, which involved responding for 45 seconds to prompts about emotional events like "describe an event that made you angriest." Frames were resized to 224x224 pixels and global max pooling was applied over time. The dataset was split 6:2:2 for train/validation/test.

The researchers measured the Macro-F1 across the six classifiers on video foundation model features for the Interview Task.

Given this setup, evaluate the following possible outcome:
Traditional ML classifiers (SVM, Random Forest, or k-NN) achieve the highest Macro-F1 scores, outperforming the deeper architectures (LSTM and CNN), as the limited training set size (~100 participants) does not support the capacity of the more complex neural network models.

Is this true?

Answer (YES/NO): YES